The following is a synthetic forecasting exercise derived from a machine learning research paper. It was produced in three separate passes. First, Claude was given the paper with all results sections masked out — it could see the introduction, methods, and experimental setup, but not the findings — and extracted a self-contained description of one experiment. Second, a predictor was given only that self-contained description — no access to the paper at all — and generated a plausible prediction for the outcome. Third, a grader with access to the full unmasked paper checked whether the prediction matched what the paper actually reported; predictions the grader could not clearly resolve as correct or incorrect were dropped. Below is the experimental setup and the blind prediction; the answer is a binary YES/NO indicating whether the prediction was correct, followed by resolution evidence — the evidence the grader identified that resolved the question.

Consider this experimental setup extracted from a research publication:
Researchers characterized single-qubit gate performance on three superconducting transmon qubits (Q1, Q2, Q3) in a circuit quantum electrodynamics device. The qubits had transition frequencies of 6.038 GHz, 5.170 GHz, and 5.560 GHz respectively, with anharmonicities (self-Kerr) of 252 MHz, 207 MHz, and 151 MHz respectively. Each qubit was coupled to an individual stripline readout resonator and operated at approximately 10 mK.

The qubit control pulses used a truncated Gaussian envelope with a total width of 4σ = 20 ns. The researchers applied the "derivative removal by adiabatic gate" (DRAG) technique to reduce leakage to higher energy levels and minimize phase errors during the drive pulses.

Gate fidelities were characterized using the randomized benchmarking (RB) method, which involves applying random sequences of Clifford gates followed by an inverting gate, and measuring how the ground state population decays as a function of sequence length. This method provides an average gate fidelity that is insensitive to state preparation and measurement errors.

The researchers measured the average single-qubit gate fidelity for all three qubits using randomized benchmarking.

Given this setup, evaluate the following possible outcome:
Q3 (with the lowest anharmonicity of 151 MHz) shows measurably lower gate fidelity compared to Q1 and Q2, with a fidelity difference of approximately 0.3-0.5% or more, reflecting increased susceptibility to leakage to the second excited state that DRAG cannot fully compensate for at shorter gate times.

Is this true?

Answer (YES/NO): NO